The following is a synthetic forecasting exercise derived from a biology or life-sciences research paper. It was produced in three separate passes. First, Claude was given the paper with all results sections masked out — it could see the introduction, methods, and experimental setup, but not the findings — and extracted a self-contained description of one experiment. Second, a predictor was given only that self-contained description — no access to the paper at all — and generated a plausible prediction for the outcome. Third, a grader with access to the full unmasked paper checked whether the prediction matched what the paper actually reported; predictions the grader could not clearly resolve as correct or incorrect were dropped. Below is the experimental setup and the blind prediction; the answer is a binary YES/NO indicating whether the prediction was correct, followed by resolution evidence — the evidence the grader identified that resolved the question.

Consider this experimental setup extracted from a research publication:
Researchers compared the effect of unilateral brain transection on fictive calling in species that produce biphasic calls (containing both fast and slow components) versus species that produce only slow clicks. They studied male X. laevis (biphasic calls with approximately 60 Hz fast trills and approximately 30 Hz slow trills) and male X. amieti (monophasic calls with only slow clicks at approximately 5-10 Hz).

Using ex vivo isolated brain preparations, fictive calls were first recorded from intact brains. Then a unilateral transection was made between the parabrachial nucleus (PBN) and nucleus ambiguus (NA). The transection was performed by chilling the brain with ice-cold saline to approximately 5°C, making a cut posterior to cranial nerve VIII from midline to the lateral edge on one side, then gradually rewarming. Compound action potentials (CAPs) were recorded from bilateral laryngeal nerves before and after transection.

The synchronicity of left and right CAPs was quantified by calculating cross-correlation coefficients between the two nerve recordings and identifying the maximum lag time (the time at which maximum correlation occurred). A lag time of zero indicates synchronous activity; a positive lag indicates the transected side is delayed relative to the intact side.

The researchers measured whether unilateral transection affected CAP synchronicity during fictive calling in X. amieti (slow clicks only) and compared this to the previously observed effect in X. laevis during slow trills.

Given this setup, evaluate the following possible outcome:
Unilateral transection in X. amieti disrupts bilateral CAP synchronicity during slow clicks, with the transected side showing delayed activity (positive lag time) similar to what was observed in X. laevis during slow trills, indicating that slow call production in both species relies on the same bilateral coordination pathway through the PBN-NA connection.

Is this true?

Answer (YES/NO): NO